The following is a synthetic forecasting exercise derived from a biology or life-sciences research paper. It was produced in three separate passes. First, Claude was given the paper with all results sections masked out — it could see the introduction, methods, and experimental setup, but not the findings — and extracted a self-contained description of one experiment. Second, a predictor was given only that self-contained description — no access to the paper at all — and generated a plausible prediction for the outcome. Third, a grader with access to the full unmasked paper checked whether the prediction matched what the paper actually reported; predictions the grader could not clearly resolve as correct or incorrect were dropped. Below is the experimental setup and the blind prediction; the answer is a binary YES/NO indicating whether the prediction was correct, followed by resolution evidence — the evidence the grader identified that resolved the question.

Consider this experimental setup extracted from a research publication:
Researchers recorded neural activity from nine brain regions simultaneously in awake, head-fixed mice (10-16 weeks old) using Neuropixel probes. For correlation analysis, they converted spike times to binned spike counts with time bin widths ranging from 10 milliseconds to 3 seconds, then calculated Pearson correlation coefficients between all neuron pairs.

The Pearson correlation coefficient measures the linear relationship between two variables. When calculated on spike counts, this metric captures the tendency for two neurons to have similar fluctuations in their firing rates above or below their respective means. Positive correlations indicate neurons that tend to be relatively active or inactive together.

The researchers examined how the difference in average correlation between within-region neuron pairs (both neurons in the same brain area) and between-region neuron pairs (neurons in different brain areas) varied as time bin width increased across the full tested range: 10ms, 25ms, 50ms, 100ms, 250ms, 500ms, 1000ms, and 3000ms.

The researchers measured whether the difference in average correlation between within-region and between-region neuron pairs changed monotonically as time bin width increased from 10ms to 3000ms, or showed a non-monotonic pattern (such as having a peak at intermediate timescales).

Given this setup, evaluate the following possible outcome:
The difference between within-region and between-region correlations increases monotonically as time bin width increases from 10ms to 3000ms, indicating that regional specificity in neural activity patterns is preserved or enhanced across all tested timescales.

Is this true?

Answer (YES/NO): NO